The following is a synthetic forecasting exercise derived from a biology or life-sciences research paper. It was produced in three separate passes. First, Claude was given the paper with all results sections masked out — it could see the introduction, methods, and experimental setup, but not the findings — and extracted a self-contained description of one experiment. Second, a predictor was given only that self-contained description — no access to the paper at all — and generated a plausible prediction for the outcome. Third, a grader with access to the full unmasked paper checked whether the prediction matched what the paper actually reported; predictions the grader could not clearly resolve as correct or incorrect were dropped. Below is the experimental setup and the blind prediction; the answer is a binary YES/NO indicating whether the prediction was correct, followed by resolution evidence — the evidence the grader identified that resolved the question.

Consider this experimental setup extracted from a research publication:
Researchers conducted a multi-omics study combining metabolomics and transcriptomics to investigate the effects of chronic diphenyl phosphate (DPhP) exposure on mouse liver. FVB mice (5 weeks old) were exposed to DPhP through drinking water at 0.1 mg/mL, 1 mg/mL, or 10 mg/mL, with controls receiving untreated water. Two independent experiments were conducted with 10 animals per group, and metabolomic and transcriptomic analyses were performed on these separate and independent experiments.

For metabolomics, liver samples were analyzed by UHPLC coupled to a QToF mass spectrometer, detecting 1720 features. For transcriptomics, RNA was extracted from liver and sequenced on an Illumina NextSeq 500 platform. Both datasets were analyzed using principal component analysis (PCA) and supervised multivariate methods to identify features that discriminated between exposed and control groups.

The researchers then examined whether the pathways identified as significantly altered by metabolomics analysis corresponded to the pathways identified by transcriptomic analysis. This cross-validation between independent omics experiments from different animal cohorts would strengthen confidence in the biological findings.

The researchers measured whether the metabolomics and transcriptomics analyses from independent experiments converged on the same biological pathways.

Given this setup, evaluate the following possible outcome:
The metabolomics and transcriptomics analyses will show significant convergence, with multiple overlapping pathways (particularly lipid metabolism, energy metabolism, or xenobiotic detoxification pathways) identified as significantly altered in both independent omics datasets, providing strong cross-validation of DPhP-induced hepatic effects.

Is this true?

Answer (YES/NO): YES